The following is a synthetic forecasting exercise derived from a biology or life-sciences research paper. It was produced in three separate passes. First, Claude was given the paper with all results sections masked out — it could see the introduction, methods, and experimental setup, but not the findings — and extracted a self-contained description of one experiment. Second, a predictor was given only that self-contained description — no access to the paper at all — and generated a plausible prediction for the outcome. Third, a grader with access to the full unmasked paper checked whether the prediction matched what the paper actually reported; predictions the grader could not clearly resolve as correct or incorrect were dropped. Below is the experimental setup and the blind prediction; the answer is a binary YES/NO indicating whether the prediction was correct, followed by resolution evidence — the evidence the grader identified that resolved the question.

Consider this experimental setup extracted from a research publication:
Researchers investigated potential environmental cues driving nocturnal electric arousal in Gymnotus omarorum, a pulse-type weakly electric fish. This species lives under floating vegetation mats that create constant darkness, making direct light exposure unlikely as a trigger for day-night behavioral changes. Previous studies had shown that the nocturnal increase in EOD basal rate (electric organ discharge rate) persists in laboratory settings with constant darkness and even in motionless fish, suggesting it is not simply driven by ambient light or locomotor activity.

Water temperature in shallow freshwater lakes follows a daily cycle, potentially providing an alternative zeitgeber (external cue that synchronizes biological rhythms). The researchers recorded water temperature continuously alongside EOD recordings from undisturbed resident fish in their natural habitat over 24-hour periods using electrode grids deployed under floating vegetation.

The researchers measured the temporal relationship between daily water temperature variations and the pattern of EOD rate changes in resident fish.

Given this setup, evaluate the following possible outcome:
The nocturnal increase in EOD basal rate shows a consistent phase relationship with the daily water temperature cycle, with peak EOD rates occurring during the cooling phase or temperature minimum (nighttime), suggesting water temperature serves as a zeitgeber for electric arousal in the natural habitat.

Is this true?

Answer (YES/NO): YES